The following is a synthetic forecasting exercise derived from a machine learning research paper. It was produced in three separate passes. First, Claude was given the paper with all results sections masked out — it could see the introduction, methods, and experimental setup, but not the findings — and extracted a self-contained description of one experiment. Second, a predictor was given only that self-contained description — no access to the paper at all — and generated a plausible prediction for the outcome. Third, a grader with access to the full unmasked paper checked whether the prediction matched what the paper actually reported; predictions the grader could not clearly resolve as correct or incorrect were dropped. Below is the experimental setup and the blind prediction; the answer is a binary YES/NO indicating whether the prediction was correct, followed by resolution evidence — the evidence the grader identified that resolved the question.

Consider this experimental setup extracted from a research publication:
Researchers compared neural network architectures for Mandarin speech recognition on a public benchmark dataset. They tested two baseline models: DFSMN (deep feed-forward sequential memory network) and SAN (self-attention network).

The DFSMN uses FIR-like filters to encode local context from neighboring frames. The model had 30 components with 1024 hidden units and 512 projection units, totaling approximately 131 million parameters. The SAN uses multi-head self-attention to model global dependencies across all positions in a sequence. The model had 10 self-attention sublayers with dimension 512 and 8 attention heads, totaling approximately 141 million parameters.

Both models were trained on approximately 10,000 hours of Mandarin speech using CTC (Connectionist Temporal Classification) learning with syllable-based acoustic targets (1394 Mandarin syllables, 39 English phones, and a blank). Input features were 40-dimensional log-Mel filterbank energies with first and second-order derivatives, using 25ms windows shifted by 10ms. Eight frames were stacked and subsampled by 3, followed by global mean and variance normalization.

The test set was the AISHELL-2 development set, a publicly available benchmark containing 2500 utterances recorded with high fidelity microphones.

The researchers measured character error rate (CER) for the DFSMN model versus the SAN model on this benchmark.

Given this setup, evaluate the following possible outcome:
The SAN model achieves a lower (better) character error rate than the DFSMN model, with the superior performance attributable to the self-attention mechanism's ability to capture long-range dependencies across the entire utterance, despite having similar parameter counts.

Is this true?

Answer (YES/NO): YES